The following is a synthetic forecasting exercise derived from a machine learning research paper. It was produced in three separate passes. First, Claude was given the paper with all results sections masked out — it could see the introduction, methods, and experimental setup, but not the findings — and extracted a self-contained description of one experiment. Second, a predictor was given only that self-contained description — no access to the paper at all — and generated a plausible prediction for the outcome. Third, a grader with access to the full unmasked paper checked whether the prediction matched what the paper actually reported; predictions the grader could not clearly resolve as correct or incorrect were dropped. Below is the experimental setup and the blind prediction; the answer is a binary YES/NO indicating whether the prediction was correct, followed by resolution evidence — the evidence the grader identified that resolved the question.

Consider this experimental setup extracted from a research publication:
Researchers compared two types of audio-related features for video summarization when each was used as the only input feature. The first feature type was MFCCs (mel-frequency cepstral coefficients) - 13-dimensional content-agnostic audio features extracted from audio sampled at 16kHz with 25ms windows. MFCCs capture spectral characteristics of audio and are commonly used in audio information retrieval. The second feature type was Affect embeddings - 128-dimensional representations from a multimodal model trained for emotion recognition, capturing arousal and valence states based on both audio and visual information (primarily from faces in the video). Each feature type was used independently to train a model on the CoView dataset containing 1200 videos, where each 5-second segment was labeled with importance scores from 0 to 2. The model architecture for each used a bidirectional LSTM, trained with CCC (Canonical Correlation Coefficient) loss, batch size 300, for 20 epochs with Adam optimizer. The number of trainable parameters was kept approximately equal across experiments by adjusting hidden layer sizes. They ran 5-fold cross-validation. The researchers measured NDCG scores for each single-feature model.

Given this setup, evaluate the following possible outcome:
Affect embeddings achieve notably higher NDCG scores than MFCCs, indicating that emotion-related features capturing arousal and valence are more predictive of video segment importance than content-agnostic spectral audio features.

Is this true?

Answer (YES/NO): NO